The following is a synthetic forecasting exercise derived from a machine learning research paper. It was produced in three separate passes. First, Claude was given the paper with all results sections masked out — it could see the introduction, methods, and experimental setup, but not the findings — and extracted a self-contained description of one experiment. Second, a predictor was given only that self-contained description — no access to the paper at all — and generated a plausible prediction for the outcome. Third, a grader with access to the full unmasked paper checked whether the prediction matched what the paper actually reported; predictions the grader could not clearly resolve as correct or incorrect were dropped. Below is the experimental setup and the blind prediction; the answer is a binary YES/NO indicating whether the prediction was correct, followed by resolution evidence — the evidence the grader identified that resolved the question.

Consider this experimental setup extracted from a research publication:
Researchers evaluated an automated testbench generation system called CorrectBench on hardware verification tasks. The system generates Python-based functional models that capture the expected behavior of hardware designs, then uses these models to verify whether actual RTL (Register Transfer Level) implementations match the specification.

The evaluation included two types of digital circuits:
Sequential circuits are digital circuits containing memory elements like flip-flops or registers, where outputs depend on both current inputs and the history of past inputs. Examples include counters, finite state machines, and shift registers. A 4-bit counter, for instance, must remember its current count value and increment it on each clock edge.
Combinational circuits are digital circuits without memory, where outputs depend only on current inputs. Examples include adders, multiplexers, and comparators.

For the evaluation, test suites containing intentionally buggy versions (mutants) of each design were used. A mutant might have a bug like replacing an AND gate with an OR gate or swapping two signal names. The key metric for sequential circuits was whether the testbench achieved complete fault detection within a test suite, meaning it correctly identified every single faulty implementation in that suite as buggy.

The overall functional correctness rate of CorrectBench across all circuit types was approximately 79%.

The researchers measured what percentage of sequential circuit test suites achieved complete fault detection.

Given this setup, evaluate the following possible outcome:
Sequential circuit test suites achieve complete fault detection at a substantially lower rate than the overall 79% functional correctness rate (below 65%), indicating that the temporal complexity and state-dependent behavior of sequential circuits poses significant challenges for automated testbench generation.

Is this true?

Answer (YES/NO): YES